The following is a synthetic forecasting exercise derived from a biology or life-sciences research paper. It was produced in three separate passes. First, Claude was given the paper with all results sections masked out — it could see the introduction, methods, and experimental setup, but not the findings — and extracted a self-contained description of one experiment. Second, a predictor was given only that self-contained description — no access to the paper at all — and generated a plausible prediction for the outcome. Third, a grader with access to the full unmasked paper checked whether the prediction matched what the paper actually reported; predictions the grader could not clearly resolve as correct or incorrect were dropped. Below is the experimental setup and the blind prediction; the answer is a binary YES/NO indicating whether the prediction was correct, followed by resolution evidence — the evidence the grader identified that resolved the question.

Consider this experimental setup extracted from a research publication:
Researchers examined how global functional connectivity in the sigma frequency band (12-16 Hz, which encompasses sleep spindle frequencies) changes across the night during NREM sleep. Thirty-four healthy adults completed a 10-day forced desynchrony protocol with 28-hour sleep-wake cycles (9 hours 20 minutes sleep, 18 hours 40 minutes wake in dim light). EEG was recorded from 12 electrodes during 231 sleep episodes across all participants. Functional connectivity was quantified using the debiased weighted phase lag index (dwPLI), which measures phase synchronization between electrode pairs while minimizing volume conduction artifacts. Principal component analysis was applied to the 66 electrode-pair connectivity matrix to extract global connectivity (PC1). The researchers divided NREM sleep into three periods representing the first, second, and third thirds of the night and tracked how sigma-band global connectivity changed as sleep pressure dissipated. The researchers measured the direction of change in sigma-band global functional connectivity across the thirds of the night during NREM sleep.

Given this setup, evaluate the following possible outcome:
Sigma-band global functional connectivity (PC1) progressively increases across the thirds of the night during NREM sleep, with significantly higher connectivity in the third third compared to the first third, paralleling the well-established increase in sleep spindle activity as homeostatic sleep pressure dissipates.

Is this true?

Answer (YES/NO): YES